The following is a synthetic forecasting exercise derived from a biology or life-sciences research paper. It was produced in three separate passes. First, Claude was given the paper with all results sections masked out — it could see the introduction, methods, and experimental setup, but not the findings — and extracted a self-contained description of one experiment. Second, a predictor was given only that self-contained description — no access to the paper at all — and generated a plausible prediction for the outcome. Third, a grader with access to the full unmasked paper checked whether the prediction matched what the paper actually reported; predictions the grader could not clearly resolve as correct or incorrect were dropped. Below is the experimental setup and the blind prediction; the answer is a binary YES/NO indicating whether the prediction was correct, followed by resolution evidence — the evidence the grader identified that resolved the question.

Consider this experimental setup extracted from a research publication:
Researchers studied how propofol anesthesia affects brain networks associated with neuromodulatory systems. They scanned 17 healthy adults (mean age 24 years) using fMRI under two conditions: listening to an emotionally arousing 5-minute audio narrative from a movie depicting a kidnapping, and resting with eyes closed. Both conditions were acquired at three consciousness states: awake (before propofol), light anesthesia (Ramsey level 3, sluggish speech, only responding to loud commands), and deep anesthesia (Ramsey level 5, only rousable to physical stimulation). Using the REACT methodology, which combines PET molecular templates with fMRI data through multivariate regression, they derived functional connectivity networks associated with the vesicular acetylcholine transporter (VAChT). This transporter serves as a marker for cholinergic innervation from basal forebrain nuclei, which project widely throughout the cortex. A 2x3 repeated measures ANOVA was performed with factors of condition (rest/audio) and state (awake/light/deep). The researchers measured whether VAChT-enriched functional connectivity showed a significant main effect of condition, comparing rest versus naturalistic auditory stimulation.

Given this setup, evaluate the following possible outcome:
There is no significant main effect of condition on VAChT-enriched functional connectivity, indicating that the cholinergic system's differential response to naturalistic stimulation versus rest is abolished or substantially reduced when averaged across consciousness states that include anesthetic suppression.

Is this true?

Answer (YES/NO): NO